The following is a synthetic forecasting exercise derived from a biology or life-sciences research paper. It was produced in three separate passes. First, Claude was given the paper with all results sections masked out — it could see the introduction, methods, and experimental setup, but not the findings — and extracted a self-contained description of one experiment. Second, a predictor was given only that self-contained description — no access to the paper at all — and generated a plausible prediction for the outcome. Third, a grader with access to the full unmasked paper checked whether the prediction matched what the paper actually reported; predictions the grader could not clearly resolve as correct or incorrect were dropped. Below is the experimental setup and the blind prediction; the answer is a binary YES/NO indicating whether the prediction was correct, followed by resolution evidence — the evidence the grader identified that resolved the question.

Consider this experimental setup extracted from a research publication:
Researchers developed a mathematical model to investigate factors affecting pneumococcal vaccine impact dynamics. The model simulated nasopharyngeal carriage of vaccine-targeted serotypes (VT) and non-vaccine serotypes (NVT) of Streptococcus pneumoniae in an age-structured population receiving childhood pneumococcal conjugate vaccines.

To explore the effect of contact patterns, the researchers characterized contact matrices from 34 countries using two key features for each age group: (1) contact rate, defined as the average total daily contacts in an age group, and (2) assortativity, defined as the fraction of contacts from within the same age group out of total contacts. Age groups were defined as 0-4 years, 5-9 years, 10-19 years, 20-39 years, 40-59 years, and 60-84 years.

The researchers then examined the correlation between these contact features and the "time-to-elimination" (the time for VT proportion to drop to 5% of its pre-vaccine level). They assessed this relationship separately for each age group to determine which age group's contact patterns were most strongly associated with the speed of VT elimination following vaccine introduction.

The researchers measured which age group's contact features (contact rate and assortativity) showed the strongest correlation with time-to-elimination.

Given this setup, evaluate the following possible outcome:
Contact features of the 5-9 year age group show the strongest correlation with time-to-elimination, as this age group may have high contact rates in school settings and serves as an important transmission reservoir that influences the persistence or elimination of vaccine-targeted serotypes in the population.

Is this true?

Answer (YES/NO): NO